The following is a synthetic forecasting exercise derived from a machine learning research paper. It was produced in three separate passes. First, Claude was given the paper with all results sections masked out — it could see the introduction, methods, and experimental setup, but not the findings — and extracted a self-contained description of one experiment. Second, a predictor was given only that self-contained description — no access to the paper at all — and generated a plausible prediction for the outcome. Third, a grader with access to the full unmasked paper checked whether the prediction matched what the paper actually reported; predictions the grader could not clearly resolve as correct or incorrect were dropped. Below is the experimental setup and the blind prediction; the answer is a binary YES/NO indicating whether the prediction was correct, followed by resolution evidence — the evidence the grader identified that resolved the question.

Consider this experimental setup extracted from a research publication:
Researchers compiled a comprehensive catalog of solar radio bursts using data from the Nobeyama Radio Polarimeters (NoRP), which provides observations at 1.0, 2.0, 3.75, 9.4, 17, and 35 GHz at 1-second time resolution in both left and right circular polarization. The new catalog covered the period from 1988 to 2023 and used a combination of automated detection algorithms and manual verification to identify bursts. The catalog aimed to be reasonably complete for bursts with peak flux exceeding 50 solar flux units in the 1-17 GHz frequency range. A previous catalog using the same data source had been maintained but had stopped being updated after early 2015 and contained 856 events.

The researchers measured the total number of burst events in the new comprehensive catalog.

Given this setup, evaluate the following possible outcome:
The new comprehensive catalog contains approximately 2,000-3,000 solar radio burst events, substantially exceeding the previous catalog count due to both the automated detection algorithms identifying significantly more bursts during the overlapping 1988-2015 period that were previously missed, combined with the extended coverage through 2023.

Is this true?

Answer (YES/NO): NO